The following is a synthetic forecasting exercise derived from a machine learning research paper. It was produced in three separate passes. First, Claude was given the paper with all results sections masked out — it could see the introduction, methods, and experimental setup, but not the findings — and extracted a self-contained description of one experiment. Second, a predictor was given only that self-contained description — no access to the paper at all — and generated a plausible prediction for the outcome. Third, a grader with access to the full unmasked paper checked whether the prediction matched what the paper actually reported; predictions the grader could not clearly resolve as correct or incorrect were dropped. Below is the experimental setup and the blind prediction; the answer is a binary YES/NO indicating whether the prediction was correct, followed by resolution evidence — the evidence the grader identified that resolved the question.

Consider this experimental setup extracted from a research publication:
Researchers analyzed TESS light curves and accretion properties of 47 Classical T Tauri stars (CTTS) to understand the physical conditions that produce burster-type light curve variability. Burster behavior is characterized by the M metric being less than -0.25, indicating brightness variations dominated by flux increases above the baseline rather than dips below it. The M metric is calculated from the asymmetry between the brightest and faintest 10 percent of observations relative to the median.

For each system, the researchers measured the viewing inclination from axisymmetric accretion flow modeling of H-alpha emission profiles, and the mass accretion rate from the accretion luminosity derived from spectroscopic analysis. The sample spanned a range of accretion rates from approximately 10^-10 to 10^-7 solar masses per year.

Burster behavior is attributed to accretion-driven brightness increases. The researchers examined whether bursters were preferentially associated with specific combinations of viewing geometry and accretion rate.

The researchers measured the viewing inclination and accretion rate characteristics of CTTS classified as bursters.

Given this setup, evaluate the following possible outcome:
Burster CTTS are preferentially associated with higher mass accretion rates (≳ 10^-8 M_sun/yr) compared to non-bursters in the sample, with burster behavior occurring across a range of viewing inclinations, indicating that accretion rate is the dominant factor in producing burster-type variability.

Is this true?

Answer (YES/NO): NO